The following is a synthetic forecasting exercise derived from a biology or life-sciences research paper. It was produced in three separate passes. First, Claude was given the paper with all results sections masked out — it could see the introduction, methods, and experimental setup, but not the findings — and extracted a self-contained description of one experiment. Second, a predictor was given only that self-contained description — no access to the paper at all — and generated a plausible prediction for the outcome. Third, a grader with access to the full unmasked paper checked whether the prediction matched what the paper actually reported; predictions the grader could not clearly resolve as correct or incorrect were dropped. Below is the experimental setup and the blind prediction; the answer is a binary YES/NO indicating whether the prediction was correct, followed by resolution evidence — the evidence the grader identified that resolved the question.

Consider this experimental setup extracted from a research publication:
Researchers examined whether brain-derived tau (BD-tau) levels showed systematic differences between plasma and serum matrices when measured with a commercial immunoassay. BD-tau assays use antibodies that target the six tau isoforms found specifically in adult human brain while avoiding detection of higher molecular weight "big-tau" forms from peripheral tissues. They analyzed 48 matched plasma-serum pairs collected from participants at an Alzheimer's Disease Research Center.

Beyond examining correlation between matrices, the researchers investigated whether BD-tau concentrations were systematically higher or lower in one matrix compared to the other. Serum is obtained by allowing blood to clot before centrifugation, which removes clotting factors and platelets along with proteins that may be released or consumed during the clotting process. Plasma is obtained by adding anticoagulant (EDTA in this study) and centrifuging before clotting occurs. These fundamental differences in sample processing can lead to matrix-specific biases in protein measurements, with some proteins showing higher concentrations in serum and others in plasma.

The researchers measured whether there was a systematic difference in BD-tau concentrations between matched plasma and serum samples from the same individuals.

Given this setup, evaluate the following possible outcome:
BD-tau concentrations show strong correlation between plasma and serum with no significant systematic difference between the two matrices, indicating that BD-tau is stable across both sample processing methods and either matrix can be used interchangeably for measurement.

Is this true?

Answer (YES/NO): NO